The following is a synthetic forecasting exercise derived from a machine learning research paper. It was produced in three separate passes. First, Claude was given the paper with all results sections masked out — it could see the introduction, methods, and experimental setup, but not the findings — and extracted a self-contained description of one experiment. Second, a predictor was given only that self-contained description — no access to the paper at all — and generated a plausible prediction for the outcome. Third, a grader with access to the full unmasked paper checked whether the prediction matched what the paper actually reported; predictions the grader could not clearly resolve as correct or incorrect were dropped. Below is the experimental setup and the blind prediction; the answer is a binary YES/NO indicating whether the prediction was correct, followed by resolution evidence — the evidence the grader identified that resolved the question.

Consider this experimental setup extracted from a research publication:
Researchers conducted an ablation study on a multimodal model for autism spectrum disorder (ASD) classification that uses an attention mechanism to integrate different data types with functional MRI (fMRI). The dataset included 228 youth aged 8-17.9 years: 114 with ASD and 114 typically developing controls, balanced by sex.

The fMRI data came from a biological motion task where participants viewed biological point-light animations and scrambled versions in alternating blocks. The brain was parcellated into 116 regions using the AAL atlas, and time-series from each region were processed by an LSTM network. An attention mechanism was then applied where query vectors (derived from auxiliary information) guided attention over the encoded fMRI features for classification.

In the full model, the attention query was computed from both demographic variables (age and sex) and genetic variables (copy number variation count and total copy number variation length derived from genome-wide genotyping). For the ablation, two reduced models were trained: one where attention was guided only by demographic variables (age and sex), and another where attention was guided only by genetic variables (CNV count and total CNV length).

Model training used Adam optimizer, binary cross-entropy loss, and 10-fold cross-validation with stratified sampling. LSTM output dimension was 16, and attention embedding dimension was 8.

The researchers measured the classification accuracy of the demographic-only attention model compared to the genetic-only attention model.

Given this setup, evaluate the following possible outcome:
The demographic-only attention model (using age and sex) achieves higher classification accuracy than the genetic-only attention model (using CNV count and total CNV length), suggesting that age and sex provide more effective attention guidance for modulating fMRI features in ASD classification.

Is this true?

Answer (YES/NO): YES